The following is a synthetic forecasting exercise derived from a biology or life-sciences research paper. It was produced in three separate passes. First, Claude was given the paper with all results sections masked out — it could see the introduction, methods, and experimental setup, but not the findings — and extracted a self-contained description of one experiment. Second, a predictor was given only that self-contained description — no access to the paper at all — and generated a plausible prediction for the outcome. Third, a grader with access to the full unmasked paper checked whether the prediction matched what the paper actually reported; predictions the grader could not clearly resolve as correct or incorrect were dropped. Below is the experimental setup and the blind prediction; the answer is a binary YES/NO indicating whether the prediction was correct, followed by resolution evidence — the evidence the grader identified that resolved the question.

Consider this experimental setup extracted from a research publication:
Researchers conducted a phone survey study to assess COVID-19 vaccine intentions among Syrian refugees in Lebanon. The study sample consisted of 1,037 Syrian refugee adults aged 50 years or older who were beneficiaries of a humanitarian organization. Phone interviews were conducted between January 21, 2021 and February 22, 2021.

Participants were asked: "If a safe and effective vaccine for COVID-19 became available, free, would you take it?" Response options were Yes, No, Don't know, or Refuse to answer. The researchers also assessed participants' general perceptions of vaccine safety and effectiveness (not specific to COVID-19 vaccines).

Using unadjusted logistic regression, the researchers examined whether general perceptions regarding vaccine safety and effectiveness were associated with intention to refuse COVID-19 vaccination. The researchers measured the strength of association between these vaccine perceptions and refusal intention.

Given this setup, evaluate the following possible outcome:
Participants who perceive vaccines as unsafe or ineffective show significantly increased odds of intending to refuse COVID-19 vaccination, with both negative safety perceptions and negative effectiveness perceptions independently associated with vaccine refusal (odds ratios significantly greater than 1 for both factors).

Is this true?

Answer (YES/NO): YES